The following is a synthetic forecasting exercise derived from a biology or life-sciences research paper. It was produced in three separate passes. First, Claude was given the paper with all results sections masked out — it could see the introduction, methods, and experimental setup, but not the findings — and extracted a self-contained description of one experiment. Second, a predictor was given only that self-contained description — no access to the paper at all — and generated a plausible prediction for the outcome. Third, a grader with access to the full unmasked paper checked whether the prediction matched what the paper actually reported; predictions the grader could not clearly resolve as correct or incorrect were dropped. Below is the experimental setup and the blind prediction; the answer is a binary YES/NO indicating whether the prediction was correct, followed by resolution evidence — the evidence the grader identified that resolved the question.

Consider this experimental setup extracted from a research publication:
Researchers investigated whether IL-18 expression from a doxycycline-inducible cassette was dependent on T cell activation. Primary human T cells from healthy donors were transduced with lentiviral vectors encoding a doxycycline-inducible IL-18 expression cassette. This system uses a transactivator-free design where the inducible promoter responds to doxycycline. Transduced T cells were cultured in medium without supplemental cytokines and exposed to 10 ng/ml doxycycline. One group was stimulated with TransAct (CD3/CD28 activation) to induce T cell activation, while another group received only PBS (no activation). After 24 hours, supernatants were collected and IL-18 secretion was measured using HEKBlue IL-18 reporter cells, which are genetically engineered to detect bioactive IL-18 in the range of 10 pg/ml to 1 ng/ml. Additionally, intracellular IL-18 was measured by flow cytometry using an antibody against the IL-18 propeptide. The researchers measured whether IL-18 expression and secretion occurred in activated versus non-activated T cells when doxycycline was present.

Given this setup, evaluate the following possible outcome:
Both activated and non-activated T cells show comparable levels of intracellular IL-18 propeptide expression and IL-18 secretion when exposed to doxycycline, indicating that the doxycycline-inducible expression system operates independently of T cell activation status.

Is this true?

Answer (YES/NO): NO